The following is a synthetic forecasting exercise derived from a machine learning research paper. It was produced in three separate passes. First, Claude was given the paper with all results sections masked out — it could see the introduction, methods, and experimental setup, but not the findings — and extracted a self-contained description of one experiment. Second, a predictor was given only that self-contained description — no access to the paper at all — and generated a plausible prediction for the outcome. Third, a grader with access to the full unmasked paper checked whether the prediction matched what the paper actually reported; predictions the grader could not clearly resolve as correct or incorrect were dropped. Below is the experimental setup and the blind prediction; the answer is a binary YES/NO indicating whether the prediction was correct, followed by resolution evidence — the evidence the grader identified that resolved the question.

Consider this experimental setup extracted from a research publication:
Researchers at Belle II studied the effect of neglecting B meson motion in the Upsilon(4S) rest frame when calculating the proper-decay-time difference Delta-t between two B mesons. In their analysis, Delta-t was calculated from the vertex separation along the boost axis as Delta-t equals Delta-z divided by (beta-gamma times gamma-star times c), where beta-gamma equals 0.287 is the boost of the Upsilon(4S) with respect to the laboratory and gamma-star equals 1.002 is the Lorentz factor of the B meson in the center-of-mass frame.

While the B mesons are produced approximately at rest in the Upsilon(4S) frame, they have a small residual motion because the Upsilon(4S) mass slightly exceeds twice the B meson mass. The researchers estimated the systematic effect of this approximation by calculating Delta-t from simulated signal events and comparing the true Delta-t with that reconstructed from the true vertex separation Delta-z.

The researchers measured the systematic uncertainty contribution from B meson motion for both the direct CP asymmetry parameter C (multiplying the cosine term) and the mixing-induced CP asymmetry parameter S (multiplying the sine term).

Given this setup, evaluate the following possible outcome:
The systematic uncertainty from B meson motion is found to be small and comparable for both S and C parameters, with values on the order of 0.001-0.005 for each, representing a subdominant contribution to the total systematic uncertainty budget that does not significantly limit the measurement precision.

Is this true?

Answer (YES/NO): NO